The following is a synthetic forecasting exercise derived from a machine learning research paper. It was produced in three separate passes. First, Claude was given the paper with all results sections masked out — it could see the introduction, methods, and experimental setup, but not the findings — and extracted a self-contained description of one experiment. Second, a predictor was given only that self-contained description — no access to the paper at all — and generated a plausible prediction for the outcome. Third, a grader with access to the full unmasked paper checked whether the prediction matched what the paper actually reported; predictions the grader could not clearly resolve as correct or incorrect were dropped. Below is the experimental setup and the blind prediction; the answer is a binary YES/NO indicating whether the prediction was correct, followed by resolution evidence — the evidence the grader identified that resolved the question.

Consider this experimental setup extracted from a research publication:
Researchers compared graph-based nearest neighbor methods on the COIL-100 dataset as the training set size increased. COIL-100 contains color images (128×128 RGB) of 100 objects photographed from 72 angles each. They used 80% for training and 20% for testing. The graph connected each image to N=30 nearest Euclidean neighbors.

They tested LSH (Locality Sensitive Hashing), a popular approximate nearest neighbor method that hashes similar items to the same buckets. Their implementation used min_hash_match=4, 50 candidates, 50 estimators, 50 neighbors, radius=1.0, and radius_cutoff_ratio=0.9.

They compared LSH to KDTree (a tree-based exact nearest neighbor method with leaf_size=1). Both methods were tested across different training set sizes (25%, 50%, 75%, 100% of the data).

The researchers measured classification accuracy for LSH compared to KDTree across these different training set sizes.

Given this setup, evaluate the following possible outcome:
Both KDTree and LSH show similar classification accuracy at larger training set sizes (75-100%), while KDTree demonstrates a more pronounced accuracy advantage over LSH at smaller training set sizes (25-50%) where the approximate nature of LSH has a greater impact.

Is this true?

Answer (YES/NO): NO